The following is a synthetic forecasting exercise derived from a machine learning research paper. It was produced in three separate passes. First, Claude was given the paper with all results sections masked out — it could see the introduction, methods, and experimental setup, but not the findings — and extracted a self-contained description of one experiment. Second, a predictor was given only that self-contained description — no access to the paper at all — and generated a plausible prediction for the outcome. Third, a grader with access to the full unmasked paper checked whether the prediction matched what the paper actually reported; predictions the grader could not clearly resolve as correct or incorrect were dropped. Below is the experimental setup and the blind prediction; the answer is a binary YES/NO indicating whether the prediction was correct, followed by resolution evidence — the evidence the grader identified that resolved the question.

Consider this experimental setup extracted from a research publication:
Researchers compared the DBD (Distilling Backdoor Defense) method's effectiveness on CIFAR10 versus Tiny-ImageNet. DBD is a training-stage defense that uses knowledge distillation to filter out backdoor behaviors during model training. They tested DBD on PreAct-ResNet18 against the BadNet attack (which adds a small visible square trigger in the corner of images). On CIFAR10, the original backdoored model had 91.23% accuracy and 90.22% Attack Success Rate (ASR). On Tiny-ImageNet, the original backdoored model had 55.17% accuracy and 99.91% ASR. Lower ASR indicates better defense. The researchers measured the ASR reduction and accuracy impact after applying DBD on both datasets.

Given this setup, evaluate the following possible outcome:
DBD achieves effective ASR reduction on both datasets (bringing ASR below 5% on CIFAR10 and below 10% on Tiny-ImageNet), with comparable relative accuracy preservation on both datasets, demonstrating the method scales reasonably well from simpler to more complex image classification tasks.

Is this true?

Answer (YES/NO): NO